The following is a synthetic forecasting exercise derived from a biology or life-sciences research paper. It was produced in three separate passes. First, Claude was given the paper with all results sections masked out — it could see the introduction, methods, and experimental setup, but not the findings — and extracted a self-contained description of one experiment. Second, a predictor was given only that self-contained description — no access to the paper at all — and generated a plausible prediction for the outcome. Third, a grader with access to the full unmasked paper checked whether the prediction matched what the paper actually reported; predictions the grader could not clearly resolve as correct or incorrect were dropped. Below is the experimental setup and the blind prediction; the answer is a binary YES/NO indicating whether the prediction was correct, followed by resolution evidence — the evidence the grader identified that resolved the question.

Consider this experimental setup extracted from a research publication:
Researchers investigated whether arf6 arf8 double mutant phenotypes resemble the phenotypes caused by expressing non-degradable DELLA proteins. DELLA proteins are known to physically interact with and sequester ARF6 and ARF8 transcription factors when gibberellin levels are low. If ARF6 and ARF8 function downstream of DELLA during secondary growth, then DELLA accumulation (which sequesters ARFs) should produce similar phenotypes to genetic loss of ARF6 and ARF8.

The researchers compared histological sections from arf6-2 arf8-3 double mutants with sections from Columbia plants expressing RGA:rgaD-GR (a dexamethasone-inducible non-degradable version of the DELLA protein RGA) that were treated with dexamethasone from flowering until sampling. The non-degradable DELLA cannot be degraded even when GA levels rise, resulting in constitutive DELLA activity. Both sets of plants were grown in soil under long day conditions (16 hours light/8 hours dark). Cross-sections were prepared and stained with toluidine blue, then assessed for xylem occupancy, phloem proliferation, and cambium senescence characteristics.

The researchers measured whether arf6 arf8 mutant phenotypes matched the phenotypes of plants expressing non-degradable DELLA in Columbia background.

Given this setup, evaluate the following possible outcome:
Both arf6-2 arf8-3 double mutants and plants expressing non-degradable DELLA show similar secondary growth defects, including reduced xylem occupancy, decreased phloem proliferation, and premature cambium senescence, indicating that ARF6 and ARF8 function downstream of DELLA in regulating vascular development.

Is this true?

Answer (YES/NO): NO